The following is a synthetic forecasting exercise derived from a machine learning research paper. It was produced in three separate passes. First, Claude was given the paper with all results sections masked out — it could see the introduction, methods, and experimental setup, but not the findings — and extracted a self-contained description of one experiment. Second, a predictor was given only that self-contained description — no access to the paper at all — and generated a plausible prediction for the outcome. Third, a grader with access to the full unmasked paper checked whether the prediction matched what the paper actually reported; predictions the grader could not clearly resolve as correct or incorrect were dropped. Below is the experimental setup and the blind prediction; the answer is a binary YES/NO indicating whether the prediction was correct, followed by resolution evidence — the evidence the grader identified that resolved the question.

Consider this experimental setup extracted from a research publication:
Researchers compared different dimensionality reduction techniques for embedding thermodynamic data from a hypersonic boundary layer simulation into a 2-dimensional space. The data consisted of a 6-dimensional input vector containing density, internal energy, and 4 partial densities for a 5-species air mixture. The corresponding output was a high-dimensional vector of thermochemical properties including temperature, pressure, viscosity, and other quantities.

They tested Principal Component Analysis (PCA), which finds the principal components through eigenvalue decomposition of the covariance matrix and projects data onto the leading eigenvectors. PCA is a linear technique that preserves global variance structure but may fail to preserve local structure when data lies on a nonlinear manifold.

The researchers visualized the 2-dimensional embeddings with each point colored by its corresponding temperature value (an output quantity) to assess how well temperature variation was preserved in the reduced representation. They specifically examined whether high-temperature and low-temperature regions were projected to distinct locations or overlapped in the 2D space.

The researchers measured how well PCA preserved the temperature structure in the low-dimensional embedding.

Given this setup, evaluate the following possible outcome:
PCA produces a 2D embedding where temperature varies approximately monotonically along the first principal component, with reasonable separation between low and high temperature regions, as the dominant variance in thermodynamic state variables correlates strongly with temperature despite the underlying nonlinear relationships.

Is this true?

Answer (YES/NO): NO